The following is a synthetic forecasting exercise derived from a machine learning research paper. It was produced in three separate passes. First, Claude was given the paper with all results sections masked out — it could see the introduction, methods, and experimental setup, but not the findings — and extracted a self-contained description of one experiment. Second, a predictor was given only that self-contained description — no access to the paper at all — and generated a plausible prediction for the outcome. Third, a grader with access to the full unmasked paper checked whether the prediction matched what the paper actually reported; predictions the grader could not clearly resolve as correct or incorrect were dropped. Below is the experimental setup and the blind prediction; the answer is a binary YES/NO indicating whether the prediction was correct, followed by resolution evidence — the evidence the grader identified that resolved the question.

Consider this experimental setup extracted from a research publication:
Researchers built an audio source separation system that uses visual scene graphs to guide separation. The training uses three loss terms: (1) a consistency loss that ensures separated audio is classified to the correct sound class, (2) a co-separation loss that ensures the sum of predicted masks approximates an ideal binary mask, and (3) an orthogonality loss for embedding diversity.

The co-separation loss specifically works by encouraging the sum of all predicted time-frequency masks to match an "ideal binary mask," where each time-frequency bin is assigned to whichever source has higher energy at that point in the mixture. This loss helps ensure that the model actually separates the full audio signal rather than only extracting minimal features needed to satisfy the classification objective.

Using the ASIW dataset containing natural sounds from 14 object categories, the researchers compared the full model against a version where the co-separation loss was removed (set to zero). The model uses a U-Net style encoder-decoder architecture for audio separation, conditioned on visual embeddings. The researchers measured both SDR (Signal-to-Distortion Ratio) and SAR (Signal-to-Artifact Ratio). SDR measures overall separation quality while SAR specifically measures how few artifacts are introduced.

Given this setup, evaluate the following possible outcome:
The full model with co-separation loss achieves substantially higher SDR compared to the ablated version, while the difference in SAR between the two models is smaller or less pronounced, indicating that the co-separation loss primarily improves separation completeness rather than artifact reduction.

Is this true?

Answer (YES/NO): YES